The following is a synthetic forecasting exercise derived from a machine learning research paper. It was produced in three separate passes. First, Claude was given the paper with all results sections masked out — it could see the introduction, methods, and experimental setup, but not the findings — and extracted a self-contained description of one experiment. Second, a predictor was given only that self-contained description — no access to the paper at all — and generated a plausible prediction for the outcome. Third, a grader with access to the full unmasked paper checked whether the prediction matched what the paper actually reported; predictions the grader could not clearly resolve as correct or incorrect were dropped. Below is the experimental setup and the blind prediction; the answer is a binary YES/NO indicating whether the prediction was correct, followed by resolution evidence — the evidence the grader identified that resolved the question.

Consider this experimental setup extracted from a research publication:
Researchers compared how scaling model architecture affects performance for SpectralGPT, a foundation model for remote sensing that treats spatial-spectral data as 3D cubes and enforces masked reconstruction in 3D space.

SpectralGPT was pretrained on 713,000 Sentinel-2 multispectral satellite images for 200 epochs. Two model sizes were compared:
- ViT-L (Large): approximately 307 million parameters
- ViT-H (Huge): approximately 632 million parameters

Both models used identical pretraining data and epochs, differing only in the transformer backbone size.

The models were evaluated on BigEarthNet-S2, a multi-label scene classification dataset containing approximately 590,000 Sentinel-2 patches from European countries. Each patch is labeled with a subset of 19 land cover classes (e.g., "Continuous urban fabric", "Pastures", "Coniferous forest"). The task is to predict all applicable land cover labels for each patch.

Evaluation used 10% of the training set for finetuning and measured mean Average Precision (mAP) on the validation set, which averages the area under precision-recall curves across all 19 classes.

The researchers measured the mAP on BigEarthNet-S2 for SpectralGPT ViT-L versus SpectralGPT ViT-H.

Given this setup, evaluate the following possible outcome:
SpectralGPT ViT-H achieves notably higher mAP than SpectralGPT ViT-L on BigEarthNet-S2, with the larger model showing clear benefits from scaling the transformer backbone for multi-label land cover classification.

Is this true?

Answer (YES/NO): YES